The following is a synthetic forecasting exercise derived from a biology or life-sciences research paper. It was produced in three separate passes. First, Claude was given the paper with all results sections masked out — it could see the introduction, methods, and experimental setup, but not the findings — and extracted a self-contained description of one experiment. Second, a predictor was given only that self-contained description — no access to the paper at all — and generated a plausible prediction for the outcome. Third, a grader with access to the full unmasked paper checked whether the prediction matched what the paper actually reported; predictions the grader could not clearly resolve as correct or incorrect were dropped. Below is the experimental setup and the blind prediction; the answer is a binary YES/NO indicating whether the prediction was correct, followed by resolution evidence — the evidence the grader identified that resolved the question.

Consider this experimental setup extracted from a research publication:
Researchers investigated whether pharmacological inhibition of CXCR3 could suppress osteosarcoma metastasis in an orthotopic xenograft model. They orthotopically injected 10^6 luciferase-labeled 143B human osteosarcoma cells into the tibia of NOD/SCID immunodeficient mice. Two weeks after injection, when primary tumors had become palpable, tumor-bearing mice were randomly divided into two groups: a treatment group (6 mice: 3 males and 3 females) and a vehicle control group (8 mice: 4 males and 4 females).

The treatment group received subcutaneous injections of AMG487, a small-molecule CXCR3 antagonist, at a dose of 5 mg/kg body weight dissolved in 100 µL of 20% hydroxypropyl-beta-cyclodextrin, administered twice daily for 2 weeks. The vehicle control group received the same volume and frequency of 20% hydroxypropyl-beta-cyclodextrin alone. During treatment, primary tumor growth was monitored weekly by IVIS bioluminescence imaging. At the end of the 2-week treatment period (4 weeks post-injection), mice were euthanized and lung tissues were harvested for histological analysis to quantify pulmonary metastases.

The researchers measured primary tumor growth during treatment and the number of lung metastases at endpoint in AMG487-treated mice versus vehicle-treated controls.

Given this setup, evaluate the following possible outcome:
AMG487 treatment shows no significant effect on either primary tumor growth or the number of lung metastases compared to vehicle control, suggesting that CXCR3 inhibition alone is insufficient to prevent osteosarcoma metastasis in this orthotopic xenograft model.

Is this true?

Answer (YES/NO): NO